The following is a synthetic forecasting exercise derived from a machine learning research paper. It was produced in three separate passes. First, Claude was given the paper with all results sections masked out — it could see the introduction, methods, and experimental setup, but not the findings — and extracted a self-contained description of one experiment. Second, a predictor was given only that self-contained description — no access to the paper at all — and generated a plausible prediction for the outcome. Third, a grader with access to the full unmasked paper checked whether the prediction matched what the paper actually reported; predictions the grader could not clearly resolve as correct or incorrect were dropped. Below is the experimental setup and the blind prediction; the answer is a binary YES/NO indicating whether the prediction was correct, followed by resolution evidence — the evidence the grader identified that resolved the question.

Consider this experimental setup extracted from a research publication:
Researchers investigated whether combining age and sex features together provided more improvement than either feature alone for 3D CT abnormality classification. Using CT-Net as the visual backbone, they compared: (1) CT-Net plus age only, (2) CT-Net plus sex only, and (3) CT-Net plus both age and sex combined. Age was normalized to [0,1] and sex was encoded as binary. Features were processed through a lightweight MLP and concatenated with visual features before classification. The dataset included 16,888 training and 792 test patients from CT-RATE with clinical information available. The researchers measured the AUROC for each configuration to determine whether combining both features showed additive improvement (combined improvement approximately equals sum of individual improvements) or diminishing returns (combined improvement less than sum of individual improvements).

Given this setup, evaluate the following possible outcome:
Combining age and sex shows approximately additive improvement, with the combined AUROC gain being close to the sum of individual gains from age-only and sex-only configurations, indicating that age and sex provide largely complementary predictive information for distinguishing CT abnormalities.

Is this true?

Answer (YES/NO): NO